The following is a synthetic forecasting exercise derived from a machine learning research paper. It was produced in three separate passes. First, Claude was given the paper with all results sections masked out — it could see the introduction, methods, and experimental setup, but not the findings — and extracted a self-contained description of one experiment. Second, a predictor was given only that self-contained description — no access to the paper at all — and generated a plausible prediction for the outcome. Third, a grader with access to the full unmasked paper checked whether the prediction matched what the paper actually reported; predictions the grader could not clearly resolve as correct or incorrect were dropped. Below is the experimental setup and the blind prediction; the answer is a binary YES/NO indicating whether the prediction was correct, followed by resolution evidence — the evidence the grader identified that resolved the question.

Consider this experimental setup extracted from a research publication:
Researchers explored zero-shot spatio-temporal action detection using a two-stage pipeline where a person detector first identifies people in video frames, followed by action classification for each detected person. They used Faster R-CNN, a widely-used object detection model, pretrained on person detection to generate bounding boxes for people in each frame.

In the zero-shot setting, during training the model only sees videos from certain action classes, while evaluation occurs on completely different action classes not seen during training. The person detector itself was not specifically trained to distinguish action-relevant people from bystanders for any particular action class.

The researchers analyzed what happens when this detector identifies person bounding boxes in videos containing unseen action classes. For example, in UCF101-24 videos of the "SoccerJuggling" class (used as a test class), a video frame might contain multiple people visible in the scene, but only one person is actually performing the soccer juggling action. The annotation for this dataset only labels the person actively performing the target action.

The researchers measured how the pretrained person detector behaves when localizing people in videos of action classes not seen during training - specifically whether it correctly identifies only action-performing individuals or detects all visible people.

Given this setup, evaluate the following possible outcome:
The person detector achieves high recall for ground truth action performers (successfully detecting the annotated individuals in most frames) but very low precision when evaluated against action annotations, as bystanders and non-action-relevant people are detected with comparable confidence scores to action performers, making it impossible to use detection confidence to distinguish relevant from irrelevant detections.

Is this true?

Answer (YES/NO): NO